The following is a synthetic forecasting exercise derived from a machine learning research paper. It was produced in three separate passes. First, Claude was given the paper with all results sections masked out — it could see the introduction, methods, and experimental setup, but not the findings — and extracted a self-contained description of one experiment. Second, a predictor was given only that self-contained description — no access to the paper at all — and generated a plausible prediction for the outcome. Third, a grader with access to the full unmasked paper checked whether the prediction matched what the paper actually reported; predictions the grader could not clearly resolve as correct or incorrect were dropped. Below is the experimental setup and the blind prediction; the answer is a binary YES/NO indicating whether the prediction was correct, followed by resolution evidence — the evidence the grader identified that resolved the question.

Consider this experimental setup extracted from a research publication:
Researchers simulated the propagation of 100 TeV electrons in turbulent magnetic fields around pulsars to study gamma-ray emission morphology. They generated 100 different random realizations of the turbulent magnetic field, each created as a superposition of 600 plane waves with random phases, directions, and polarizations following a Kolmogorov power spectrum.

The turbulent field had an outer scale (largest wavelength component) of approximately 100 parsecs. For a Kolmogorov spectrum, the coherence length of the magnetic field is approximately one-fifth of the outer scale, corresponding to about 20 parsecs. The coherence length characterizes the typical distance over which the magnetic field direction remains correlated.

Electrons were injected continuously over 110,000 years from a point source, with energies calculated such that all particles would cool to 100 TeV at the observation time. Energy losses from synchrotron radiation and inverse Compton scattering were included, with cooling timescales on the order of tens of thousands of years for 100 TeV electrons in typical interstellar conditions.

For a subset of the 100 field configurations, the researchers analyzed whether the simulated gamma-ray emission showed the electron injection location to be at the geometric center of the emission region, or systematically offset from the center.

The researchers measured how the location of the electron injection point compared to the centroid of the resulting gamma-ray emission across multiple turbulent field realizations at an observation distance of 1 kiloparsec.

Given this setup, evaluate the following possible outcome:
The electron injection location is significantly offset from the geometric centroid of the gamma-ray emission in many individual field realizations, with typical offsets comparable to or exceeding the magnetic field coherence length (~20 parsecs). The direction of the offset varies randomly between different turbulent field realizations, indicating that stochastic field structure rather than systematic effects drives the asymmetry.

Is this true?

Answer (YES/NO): YES